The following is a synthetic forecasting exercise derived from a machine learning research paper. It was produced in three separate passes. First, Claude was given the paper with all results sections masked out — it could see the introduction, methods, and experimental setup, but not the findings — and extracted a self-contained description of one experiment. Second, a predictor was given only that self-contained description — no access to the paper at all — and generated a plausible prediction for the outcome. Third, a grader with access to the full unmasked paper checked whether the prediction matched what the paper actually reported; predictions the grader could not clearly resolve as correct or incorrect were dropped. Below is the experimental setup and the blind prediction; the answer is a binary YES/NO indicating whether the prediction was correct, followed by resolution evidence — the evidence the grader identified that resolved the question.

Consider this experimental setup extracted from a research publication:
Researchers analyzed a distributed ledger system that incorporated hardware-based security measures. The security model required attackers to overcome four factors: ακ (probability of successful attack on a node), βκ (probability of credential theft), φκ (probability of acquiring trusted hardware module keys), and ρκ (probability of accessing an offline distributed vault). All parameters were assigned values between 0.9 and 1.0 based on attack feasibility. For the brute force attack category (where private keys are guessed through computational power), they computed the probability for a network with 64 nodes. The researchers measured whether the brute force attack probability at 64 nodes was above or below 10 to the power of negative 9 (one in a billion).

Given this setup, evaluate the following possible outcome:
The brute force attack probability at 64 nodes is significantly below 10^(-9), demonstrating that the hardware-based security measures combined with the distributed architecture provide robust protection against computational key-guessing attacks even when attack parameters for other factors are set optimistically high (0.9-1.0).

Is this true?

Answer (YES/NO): YES